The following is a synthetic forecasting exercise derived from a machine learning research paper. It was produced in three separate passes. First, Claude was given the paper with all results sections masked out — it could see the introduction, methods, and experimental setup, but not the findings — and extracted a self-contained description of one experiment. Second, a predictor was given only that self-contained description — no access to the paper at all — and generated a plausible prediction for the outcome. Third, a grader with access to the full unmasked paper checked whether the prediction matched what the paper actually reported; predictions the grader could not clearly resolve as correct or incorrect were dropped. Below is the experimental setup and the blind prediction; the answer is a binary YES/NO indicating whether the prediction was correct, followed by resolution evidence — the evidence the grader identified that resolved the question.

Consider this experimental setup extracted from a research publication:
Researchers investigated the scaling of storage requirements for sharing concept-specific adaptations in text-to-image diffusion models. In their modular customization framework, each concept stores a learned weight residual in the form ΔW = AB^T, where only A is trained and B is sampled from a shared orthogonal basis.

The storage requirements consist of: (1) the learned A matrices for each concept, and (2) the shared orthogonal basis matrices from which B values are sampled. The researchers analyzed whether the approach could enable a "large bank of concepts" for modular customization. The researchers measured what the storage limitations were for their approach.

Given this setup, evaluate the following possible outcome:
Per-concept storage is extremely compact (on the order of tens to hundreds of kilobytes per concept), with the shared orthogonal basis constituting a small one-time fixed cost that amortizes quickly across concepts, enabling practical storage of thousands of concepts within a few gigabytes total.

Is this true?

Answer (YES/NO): NO